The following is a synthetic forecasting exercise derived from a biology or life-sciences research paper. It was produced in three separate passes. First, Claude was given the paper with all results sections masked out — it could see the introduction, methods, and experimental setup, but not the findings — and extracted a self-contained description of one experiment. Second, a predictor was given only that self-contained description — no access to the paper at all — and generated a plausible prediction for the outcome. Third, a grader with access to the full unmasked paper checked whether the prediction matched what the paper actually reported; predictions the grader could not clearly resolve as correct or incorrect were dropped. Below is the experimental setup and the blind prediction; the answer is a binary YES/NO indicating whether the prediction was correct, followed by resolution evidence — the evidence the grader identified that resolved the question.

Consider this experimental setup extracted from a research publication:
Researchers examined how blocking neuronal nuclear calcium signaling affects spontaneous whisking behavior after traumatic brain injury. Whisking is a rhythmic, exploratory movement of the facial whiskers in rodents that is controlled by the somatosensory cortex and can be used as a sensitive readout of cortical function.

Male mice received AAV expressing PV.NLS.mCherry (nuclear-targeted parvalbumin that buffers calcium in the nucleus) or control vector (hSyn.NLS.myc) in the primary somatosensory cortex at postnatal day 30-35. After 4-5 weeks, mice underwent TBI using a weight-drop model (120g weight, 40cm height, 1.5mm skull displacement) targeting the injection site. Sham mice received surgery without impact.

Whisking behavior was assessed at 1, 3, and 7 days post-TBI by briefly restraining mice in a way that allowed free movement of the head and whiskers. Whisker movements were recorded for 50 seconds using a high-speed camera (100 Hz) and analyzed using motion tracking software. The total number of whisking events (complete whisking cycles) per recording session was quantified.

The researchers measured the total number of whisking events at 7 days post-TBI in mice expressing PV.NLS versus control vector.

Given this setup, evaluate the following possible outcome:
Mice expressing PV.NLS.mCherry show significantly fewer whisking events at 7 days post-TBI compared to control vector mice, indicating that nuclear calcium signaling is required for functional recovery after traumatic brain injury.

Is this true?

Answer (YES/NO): NO